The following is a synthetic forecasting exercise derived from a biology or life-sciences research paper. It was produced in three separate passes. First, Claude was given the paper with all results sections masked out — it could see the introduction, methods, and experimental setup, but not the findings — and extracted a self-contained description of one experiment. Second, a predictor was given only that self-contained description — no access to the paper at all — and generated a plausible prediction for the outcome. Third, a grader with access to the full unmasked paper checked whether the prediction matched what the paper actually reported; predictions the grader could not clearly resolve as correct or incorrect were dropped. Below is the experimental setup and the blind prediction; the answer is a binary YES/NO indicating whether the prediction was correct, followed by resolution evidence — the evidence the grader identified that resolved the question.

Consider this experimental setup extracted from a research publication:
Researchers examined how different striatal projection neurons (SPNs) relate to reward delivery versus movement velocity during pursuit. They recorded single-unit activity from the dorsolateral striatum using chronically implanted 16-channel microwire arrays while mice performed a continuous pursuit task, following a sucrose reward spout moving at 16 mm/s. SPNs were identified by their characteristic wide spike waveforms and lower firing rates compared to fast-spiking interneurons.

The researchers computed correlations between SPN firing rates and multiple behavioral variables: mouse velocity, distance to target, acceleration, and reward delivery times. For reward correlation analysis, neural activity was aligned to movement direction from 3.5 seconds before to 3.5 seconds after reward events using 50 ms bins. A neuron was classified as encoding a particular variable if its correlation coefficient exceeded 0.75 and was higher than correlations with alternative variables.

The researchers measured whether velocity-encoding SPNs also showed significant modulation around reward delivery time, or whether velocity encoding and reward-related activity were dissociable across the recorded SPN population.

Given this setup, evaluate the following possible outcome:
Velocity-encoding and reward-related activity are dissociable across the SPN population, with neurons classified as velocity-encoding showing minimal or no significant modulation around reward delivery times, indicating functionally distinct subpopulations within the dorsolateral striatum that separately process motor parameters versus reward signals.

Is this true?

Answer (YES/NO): YES